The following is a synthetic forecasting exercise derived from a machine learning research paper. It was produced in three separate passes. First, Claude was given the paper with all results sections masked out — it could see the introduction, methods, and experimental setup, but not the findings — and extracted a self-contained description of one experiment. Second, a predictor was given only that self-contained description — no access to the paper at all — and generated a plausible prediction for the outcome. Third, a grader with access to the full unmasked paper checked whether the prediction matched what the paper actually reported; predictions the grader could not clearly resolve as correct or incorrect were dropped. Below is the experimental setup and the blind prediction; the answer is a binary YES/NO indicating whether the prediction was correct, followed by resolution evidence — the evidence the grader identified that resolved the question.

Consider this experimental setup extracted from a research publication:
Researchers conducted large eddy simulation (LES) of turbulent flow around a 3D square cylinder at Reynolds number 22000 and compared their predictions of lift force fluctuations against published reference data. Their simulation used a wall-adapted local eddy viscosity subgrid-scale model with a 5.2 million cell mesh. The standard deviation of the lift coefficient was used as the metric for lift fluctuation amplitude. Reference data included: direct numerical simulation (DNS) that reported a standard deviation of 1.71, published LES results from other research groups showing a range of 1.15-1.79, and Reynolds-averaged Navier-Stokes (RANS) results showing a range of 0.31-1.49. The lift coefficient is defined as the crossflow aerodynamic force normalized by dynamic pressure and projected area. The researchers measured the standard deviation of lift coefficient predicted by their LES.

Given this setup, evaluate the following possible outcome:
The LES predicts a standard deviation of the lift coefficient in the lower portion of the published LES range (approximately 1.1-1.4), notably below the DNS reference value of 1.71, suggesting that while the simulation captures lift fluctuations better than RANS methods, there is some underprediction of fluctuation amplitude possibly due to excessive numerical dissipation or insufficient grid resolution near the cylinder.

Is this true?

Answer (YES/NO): NO